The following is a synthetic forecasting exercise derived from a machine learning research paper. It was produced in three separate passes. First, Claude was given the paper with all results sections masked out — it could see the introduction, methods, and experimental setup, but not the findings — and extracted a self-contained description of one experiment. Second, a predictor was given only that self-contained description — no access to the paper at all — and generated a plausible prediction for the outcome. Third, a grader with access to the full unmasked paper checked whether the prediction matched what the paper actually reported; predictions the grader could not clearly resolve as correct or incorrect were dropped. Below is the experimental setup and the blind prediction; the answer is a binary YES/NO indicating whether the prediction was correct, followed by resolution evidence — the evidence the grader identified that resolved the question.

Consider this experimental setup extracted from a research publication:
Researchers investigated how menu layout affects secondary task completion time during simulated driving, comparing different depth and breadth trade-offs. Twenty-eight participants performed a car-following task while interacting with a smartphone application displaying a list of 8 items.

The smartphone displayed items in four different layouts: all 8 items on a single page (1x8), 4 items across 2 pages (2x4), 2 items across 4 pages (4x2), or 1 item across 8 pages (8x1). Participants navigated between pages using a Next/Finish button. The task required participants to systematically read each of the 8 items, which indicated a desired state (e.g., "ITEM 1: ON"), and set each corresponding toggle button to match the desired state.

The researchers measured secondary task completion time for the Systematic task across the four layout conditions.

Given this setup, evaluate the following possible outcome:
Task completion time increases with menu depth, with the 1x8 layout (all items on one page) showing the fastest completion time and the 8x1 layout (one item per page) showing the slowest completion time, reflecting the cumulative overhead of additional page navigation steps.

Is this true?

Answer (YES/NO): YES